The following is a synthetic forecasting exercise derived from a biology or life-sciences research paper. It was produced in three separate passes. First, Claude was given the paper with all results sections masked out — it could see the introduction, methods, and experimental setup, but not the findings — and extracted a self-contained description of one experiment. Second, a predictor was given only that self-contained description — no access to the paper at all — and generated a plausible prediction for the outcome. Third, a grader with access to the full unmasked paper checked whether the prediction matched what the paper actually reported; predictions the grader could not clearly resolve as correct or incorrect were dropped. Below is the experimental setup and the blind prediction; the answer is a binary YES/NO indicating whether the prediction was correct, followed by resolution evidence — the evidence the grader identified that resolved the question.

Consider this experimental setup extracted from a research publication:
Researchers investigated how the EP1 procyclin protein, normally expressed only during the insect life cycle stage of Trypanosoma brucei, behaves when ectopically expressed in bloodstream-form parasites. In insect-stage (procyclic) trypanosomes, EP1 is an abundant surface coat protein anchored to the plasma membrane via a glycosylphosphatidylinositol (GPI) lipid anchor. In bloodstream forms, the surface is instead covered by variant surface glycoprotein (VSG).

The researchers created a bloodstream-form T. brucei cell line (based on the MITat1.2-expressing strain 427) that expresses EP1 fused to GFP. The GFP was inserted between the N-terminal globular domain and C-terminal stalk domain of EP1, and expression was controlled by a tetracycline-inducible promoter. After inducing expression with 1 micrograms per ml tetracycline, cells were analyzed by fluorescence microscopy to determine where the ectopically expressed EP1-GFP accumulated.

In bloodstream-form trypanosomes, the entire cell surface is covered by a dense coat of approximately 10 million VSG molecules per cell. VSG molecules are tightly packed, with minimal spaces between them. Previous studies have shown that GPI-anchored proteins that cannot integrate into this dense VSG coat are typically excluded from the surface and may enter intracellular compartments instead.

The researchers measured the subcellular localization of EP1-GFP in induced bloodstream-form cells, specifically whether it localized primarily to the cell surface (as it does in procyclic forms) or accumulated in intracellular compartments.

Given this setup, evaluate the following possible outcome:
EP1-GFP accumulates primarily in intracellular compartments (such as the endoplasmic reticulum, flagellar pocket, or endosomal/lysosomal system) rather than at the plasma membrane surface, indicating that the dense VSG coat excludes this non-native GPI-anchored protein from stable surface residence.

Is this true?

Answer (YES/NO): YES